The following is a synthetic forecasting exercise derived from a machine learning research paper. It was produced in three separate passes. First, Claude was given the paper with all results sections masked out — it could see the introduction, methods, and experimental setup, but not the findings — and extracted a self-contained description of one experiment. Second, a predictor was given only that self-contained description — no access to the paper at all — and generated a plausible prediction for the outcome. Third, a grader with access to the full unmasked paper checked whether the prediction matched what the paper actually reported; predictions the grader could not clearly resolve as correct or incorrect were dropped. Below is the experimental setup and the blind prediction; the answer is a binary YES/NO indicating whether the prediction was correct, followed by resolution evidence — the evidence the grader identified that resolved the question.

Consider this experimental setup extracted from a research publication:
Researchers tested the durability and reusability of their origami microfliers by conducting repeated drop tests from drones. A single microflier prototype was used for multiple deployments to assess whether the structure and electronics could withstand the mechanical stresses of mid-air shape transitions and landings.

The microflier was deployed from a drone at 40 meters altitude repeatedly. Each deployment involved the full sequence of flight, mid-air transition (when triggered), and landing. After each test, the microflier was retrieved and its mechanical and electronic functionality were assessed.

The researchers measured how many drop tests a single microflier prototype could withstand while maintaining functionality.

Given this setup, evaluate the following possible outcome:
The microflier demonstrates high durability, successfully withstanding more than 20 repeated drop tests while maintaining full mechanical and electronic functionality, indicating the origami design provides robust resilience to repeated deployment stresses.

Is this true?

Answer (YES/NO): YES